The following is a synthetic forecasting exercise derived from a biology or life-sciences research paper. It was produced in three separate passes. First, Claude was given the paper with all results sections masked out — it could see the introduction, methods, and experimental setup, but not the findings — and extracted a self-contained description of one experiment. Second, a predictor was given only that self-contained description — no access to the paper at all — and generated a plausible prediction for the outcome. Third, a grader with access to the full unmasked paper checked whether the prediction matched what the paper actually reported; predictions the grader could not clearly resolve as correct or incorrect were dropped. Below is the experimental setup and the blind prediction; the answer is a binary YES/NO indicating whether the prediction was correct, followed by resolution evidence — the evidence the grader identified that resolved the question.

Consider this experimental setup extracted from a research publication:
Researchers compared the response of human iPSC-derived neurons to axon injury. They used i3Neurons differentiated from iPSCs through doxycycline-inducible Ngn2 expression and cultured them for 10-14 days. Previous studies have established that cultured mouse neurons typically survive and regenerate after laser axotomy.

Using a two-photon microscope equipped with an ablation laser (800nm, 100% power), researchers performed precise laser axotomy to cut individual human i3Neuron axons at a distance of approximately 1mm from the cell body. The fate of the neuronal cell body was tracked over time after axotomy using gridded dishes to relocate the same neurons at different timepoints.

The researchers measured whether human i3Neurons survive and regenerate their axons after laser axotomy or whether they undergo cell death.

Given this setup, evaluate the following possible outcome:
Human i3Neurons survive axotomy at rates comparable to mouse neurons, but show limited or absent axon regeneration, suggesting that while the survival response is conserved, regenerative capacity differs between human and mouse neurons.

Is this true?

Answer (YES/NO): NO